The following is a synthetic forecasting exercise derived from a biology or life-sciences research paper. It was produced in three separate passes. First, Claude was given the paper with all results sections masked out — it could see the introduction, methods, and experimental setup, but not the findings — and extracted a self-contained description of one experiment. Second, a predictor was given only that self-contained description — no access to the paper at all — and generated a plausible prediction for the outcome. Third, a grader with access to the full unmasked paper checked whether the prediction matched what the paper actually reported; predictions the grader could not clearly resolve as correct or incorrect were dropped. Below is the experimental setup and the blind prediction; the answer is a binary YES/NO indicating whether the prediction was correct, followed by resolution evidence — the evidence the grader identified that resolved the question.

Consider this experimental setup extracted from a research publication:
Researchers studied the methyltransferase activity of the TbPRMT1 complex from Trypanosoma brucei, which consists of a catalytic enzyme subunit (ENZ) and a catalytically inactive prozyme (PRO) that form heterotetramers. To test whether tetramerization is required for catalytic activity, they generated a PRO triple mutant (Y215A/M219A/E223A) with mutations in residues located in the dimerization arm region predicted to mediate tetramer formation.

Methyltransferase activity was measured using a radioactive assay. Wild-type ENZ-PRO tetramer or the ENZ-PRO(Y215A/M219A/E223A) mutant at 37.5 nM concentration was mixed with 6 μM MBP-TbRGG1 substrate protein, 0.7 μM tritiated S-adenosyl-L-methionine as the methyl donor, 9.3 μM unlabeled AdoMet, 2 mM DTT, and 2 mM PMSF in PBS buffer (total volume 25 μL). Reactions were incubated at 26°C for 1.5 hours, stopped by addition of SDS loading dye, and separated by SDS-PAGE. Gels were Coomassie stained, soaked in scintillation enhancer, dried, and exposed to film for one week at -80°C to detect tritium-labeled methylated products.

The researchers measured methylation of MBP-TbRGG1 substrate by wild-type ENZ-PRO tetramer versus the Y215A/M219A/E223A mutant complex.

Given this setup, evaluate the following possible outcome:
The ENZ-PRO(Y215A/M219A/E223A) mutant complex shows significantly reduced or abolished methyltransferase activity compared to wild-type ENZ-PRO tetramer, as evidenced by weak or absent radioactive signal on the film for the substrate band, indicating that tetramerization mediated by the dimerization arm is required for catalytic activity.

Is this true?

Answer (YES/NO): YES